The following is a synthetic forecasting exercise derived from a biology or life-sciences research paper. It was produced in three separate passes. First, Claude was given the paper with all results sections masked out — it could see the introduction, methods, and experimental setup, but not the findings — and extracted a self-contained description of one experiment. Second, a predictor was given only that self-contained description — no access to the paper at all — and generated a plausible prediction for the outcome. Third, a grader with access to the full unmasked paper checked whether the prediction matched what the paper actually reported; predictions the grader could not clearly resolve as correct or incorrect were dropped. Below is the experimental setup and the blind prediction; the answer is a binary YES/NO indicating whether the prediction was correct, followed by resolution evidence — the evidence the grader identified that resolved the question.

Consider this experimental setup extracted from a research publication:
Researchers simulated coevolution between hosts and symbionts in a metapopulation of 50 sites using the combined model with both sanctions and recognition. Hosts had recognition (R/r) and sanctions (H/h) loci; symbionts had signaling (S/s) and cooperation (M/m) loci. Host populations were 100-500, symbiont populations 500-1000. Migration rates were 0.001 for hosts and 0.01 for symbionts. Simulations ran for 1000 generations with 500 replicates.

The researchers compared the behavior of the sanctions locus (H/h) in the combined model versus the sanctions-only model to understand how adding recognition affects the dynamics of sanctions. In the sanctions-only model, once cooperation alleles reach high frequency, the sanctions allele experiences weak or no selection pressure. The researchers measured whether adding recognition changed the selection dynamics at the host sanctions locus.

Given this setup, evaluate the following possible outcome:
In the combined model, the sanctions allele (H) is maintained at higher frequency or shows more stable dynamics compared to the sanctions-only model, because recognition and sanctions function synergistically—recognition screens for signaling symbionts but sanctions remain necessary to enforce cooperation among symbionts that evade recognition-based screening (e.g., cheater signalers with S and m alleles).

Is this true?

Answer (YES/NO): NO